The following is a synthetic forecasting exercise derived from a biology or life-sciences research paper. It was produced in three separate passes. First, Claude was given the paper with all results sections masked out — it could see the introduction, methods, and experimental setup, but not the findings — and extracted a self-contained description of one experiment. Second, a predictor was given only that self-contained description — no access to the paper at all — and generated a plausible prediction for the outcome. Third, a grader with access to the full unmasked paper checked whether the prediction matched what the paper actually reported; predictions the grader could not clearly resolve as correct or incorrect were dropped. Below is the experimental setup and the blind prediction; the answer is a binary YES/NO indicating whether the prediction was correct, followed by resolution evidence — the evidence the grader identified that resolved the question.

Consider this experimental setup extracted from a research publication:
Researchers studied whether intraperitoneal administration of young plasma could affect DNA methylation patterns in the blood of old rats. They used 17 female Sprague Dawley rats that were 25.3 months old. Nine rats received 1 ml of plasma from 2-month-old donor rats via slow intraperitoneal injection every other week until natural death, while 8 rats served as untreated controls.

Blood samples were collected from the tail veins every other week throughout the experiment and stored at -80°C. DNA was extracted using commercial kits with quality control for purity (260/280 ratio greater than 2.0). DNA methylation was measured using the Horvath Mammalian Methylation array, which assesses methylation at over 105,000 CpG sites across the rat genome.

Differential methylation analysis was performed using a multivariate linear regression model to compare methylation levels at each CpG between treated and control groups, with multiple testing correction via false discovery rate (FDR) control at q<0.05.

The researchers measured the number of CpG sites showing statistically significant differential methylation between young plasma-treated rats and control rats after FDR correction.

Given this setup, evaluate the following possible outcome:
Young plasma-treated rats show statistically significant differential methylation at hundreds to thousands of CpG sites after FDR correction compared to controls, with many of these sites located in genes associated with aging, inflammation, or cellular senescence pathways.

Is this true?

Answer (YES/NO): YES